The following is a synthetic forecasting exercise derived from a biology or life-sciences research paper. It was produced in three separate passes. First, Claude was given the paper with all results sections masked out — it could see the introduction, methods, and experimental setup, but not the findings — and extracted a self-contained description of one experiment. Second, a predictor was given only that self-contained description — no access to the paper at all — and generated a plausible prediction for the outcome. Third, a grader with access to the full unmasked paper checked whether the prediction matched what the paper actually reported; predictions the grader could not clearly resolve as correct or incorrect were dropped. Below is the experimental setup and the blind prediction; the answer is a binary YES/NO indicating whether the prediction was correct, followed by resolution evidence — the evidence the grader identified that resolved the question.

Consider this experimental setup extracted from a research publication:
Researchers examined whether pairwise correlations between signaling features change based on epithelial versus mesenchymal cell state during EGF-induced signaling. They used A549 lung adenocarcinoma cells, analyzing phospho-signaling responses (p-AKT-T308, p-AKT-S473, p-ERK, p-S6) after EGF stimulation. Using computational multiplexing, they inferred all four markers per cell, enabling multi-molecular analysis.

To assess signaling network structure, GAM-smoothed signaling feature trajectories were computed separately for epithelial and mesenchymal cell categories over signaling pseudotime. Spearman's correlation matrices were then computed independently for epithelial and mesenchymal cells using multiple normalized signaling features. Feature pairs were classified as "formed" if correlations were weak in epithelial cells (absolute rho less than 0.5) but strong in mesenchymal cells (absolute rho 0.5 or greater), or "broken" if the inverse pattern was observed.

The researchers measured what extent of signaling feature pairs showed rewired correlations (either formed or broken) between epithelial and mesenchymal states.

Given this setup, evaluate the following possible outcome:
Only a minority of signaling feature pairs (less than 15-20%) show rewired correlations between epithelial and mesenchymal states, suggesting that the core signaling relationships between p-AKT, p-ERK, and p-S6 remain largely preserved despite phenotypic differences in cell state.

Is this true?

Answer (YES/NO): NO